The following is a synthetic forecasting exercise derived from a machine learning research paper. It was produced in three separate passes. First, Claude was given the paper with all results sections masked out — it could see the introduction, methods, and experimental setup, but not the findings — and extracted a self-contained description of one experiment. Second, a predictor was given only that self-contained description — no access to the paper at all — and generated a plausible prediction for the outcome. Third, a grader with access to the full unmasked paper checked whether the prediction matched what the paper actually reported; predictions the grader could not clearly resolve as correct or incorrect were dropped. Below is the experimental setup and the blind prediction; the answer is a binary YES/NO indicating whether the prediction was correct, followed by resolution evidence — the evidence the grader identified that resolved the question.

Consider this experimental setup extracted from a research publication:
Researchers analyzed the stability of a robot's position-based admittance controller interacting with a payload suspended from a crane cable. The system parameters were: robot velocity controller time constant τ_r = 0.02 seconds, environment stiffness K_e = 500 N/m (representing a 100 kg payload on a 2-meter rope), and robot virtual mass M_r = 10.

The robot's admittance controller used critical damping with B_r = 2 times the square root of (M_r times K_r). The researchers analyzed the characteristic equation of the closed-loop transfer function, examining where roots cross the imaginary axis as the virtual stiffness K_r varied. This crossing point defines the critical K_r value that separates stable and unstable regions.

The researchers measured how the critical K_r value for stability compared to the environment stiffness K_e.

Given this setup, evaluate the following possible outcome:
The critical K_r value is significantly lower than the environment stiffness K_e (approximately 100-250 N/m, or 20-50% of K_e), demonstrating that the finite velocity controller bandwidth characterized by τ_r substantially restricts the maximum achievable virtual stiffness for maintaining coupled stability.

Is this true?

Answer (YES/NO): NO